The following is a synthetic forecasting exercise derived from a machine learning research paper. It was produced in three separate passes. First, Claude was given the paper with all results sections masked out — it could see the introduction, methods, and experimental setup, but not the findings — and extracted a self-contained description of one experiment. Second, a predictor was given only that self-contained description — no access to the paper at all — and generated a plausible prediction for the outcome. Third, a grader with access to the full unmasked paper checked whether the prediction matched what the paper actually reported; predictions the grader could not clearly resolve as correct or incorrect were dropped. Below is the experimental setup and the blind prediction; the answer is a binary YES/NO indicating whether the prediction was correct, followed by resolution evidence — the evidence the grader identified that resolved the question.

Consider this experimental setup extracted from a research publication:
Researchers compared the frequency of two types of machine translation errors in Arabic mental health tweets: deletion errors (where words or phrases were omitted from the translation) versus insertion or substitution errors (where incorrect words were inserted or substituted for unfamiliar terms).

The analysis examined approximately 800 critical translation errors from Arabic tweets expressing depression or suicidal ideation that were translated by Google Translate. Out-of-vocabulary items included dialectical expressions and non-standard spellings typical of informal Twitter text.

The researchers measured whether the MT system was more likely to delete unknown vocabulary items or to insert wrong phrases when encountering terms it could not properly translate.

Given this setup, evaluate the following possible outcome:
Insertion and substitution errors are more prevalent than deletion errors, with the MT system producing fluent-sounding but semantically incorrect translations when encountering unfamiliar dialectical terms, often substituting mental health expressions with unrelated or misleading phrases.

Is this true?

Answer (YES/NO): YES